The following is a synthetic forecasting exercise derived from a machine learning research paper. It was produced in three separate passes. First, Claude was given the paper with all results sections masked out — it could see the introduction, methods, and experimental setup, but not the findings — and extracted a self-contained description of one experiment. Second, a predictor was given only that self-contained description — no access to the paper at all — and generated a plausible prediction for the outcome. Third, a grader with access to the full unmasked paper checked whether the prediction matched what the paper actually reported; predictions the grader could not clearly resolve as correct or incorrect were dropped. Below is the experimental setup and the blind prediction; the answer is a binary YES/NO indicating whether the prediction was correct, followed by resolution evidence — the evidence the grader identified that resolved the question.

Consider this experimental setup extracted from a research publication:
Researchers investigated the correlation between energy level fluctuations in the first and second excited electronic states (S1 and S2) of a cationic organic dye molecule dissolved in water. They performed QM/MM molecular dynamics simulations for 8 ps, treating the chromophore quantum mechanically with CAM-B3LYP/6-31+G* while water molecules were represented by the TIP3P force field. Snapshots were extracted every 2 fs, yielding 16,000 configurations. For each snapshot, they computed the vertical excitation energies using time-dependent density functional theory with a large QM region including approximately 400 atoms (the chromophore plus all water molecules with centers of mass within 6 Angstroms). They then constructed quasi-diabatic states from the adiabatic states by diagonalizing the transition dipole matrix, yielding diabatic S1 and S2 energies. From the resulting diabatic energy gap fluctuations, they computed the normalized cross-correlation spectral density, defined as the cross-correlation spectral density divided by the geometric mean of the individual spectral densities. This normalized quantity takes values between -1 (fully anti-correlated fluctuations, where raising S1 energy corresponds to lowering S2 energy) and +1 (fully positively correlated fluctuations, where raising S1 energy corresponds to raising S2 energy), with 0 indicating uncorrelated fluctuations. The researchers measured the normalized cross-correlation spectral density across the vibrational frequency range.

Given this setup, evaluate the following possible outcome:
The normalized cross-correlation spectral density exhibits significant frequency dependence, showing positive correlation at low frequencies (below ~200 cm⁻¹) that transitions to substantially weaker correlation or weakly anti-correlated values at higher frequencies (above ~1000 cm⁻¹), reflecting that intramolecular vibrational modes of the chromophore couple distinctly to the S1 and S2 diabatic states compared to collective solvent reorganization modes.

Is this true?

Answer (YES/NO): NO